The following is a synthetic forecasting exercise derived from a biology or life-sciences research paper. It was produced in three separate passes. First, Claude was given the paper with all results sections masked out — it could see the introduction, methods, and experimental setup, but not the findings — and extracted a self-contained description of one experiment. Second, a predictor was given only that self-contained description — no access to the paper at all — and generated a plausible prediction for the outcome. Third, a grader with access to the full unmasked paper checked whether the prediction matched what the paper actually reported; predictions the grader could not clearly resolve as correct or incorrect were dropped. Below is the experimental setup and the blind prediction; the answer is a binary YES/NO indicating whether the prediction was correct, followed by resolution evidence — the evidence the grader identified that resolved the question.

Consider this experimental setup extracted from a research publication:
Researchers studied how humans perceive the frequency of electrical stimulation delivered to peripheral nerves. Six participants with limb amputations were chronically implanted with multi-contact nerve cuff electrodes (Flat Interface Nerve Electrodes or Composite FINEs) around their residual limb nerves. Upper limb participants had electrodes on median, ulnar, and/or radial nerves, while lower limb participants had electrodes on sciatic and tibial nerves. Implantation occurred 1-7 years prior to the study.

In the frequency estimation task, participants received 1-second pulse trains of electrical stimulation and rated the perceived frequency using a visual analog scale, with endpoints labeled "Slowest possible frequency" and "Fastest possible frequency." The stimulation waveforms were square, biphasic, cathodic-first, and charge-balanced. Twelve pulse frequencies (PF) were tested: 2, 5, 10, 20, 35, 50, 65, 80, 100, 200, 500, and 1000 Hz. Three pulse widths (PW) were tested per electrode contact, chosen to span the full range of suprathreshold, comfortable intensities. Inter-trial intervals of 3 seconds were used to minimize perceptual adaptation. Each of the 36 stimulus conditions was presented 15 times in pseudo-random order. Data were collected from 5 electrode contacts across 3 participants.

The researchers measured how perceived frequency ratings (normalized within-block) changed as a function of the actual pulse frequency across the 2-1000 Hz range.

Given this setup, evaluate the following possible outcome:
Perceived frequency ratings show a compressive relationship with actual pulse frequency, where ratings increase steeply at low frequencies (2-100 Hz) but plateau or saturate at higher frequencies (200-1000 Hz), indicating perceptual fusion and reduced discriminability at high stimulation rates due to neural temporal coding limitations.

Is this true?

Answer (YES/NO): NO